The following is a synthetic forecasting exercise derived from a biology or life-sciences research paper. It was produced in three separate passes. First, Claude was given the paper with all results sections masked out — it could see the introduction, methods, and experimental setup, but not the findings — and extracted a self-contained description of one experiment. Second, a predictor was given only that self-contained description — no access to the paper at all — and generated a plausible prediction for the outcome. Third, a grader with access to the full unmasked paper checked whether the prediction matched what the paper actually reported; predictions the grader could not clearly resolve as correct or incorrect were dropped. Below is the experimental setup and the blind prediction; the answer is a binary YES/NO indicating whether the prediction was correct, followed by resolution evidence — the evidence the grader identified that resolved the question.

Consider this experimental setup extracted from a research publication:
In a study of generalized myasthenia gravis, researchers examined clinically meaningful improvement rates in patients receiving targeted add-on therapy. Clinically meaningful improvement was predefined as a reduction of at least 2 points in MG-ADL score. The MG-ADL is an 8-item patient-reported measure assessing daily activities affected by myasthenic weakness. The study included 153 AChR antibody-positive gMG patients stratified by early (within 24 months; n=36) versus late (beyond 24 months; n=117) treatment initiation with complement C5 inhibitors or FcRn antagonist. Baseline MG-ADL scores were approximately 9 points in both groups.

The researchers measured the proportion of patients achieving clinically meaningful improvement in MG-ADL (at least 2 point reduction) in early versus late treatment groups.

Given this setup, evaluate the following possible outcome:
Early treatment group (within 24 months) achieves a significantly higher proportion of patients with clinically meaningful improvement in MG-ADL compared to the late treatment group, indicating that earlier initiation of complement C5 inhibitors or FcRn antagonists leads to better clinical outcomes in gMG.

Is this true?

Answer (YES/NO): NO